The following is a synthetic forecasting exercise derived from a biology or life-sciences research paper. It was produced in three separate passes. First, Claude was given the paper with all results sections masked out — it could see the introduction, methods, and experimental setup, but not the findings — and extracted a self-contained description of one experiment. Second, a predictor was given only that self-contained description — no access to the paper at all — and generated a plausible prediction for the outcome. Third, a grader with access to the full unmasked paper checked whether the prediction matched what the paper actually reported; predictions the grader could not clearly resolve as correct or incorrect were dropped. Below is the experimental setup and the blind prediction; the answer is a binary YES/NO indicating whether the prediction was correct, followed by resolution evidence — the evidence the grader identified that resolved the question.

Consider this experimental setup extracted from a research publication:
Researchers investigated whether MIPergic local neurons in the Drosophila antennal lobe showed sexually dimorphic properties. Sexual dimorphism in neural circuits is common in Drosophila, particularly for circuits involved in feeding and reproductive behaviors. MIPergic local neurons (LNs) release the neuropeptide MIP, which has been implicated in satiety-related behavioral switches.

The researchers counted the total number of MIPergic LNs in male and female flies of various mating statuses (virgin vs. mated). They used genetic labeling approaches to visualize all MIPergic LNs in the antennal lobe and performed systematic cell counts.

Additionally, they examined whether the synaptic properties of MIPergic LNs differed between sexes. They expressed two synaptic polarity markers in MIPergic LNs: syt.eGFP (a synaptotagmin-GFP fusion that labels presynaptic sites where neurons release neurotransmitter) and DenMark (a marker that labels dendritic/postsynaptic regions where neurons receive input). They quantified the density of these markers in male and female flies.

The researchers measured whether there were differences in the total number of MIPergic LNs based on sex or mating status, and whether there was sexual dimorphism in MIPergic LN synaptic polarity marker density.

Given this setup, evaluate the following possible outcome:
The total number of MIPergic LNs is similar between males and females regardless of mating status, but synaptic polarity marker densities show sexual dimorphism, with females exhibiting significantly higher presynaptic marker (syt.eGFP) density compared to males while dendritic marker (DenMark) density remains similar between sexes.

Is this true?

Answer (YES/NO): NO